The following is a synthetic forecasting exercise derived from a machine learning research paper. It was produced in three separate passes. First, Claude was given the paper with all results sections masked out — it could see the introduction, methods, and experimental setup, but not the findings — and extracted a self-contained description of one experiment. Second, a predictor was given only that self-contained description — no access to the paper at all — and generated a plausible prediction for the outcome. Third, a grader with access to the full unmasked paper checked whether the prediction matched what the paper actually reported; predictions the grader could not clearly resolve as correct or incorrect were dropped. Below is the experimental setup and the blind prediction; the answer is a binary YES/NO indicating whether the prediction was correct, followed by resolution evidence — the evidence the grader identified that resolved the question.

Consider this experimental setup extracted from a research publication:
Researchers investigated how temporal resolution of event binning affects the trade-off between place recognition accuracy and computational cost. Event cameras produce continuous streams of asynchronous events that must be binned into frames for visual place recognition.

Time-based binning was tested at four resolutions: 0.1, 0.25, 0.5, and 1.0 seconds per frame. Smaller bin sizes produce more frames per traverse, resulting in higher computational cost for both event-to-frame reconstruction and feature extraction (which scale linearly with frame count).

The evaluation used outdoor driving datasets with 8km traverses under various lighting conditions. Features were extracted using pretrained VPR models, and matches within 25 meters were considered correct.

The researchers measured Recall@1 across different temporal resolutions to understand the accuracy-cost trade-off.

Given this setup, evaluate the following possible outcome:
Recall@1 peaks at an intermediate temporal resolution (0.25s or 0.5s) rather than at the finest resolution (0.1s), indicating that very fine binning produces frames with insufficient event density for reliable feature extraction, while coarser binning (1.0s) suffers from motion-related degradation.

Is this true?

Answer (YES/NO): NO